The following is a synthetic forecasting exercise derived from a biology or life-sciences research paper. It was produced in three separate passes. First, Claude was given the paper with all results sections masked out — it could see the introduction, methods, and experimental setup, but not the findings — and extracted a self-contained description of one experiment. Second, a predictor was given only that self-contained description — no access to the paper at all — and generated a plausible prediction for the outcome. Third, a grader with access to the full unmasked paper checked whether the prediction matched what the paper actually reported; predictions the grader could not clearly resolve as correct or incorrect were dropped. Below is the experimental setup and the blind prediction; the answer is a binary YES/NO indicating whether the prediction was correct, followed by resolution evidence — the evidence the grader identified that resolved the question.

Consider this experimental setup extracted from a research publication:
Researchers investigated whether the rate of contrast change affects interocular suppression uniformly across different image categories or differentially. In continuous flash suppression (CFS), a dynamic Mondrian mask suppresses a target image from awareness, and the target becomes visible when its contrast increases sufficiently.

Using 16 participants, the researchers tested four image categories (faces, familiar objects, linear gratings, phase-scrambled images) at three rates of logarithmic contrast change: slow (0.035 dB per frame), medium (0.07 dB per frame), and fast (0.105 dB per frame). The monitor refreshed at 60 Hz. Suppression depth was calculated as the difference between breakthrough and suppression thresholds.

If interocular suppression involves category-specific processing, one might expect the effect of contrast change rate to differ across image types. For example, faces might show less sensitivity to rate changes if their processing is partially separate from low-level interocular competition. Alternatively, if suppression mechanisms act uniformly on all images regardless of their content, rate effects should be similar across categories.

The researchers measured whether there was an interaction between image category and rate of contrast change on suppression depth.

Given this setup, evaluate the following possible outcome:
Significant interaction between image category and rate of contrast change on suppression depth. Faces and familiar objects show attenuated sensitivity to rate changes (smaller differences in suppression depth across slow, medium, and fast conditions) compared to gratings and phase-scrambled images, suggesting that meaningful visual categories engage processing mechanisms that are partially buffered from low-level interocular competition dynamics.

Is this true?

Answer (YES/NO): NO